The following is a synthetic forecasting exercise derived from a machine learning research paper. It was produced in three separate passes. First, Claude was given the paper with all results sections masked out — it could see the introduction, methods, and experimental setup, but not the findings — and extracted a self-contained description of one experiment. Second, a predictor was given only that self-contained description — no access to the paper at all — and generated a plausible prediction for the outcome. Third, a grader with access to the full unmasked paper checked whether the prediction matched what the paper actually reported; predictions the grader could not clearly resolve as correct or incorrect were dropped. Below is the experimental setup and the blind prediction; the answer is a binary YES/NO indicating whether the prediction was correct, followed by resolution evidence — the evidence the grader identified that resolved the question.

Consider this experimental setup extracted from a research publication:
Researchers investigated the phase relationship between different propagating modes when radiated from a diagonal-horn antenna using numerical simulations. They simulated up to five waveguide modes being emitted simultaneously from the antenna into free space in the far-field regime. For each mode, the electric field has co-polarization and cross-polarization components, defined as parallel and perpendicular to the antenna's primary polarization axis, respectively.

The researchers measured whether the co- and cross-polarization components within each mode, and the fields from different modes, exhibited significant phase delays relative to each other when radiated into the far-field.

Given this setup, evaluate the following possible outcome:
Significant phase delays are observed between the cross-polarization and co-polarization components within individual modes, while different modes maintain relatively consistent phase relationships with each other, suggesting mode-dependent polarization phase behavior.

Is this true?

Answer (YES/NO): NO